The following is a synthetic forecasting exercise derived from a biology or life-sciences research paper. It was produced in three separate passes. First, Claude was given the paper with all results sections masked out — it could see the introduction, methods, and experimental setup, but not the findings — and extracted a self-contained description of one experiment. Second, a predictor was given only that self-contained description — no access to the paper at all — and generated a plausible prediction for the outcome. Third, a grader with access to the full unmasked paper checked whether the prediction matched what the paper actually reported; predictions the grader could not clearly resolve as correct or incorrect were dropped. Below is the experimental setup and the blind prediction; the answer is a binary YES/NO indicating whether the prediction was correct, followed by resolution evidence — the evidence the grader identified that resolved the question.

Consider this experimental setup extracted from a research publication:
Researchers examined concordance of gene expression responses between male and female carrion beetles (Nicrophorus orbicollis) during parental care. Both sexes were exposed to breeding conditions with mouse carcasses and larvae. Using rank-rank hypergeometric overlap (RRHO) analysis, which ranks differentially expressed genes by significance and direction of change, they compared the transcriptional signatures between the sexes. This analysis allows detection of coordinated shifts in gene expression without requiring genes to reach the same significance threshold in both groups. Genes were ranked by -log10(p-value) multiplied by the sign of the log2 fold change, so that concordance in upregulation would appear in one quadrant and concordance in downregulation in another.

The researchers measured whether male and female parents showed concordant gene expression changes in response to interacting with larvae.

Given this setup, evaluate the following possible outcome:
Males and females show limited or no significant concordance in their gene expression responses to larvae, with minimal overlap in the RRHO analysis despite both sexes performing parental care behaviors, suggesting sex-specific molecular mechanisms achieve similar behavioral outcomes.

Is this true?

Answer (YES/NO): NO